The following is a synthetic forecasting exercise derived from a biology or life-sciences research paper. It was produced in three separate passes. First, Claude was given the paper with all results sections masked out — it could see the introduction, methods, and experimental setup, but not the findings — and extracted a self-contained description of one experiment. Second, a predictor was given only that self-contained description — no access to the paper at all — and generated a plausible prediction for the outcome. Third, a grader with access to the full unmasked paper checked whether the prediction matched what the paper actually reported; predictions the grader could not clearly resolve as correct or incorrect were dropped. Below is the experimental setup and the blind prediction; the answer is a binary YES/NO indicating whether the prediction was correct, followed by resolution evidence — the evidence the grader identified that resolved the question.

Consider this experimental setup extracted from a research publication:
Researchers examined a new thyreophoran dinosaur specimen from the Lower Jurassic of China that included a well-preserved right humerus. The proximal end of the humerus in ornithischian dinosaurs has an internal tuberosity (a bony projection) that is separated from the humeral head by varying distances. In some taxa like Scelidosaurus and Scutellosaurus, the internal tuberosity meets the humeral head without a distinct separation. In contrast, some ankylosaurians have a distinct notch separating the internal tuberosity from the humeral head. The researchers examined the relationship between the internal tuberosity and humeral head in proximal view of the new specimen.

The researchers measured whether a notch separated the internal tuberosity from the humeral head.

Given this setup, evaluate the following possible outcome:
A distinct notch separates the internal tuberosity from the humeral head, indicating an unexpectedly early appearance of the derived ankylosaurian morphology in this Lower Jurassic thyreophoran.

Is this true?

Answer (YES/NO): YES